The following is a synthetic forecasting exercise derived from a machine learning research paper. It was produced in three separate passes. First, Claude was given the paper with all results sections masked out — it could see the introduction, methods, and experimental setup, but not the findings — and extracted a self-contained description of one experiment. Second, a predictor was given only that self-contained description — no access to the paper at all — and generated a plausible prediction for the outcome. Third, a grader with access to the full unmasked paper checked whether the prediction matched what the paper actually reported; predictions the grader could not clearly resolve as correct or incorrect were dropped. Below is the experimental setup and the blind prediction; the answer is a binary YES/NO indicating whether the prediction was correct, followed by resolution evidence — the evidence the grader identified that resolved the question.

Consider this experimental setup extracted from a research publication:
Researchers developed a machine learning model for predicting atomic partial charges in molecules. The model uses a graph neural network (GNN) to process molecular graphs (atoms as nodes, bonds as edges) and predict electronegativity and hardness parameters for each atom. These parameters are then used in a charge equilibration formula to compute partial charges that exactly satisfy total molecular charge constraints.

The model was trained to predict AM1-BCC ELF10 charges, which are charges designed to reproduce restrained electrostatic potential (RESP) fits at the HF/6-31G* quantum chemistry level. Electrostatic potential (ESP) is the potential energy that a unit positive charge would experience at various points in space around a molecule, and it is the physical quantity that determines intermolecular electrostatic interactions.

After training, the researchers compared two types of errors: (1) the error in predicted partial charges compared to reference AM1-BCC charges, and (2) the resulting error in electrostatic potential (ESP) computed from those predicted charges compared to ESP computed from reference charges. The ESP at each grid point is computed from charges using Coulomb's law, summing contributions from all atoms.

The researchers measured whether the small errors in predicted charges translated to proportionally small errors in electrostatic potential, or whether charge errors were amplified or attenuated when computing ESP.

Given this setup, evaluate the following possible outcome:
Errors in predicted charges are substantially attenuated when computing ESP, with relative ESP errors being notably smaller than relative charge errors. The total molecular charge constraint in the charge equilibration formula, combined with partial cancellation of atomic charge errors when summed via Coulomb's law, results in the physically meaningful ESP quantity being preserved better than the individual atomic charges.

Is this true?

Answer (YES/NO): NO